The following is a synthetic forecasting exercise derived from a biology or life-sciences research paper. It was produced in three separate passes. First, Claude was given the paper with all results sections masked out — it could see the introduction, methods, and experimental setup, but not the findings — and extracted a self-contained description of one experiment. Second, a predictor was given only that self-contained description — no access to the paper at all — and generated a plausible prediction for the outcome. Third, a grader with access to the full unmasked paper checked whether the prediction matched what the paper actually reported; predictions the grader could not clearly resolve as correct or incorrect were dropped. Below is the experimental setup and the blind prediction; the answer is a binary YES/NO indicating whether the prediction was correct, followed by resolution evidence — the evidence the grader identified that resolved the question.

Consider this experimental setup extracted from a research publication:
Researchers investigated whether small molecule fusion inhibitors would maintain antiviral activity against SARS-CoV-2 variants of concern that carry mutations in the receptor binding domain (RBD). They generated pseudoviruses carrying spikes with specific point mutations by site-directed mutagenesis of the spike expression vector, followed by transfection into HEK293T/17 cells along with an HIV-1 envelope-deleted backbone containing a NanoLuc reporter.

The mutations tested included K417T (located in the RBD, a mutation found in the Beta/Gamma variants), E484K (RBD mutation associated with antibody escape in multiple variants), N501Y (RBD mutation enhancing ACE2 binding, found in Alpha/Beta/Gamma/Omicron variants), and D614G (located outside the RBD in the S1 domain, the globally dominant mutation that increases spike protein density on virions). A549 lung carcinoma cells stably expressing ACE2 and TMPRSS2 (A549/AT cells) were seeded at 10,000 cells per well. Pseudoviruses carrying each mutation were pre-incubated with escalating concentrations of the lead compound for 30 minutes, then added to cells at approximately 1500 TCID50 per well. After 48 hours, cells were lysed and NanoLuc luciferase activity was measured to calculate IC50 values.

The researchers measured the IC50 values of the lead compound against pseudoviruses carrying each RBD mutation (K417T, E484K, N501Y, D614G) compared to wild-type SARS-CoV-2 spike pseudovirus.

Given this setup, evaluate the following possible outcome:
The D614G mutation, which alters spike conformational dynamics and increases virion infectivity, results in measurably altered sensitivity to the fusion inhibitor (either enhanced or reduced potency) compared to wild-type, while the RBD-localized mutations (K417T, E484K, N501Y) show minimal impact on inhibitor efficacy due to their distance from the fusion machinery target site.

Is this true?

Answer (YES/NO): NO